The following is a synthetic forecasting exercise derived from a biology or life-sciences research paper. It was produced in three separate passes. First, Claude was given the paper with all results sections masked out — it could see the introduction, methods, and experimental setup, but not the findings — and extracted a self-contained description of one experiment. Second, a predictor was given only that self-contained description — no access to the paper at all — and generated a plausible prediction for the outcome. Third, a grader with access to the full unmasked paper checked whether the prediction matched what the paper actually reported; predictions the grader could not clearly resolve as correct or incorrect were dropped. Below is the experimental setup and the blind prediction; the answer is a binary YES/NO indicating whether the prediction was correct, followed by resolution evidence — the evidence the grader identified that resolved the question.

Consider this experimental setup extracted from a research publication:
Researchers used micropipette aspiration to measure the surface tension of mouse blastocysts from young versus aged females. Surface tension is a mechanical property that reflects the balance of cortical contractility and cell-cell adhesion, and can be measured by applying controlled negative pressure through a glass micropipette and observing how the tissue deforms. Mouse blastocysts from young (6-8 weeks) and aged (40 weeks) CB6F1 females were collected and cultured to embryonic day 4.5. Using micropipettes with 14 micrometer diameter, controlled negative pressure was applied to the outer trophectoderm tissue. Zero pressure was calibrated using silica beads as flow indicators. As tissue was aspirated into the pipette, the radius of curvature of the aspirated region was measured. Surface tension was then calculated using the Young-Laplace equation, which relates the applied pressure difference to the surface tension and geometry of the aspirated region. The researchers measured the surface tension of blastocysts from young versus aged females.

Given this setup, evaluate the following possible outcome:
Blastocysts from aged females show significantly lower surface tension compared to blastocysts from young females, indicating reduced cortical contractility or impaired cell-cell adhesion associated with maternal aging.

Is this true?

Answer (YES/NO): NO